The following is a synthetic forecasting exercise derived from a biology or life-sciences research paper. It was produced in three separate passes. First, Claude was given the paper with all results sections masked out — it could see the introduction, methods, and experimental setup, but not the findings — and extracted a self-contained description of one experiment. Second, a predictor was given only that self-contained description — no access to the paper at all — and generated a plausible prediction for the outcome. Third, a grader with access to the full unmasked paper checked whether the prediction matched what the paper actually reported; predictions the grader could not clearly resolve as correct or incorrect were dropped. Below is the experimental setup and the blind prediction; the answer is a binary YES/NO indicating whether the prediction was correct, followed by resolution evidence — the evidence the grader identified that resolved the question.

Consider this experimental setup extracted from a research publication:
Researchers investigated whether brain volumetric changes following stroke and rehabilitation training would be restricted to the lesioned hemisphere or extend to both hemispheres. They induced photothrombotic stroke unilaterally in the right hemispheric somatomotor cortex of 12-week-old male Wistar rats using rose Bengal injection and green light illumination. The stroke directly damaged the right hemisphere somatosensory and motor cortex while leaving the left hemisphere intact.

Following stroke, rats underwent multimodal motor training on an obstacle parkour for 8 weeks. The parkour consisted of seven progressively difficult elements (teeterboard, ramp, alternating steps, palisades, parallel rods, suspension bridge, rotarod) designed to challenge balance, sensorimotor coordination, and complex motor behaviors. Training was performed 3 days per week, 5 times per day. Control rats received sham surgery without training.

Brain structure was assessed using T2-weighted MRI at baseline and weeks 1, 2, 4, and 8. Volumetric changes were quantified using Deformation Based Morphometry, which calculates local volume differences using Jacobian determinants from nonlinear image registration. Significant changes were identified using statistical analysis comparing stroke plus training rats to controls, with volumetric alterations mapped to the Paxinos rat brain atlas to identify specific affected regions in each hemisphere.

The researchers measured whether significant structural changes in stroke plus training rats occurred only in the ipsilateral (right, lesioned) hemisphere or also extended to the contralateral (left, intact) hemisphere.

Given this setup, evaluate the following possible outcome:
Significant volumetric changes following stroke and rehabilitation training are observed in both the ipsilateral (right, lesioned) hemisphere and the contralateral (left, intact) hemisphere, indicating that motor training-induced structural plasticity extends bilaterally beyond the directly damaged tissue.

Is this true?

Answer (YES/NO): YES